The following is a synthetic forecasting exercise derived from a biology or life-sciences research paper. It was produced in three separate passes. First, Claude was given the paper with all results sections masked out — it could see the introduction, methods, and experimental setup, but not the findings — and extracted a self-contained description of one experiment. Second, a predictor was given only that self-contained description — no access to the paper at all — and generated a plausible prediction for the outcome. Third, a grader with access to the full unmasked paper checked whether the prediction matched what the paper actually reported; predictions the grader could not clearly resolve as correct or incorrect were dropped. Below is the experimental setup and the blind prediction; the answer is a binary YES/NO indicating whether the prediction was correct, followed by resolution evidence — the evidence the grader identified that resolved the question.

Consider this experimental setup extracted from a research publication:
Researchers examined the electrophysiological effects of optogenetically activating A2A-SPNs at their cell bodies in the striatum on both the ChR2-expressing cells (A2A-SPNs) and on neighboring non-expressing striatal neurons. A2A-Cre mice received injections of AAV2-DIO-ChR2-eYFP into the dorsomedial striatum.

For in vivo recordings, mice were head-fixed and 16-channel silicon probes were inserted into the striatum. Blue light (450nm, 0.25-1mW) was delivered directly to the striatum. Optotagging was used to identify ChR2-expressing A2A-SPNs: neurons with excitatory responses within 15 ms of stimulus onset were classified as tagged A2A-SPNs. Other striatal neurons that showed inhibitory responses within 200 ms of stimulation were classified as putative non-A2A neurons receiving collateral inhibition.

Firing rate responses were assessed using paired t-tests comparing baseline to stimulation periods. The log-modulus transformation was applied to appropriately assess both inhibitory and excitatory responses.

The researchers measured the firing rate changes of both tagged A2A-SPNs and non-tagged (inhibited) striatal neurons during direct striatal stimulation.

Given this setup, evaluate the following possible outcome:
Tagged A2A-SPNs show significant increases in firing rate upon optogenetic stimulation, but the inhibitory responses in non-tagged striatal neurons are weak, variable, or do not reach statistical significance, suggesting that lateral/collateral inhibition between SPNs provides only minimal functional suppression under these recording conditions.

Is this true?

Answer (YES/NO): NO